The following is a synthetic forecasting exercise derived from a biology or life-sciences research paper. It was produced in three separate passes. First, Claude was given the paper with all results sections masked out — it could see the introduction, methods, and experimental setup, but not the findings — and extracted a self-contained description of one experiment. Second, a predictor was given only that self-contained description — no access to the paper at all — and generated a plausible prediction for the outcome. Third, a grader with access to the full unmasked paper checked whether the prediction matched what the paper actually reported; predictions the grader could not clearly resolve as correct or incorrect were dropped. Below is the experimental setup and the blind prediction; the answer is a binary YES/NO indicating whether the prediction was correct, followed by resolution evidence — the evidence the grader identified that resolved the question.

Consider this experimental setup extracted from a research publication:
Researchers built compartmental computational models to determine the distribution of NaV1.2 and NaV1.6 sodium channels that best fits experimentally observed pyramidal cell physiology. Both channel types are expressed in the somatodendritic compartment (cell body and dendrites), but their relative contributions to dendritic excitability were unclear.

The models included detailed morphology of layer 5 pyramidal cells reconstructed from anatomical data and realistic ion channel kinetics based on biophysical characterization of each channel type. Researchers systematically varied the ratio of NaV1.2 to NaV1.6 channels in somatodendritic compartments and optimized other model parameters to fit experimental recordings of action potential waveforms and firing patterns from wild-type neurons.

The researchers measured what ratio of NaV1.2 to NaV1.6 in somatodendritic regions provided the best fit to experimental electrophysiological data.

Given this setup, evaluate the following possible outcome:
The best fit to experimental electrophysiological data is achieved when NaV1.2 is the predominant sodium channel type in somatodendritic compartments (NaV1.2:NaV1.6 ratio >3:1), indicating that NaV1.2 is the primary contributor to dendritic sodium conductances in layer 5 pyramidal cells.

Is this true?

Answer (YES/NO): NO